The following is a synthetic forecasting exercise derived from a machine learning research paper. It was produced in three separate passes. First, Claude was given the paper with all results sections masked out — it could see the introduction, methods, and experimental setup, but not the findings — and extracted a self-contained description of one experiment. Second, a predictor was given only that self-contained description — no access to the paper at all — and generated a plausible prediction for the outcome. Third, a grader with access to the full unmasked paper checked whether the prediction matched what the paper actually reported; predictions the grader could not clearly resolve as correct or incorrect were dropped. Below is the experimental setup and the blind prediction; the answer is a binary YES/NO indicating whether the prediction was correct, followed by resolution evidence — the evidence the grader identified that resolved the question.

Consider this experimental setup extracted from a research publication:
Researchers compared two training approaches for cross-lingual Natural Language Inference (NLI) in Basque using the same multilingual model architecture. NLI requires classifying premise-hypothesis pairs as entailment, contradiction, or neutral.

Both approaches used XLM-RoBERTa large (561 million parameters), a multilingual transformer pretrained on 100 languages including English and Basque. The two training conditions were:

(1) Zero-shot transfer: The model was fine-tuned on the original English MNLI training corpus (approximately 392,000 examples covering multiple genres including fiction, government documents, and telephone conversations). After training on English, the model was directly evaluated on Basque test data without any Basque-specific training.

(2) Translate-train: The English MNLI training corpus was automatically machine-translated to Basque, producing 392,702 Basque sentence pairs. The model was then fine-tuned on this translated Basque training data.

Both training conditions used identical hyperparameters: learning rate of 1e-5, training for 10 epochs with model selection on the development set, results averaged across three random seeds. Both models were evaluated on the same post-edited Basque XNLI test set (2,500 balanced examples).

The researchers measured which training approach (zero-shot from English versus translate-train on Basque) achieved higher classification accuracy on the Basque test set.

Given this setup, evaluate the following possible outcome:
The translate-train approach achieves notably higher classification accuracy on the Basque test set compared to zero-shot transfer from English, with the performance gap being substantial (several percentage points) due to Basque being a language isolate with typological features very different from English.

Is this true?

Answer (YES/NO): NO